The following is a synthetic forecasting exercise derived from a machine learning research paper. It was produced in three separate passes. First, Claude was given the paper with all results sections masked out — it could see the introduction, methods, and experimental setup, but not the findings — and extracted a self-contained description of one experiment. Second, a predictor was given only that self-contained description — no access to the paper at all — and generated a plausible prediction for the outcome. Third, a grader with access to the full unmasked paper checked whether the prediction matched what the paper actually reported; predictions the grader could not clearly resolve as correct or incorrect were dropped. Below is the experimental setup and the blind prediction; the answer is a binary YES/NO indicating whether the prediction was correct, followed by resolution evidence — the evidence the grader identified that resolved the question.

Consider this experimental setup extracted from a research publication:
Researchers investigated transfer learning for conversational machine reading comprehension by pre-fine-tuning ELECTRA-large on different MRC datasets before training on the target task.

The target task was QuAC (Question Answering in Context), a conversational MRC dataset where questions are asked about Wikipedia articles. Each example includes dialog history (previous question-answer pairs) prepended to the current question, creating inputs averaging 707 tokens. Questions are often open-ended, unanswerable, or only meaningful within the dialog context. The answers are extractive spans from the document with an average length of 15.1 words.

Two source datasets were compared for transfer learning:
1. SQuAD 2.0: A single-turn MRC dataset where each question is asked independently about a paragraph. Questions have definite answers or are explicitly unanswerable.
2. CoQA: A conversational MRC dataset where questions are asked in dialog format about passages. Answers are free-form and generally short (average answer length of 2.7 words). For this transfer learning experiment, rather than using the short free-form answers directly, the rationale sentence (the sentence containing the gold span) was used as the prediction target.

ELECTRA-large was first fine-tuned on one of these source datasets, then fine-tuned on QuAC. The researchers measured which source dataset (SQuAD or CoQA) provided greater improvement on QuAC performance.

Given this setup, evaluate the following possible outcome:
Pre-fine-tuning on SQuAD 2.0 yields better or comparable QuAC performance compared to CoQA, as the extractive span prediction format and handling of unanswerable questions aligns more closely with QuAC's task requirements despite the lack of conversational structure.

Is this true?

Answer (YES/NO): NO